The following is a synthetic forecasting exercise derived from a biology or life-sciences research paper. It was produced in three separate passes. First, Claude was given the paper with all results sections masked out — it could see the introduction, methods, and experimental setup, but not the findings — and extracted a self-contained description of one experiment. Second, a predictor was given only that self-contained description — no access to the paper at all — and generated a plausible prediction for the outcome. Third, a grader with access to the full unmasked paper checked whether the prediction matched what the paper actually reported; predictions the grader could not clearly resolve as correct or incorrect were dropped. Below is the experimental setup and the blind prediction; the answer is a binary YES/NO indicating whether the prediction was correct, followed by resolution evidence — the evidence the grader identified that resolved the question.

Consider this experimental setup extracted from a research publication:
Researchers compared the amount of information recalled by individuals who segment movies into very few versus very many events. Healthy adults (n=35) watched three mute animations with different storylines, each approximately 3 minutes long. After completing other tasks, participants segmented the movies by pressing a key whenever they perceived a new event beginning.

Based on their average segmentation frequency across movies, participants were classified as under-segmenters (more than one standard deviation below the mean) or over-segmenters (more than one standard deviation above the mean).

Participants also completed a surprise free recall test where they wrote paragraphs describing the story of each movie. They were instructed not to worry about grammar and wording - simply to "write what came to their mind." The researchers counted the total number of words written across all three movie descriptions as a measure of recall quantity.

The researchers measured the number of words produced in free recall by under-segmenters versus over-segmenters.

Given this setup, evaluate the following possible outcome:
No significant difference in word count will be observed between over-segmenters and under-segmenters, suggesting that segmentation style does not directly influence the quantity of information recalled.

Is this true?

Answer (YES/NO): NO